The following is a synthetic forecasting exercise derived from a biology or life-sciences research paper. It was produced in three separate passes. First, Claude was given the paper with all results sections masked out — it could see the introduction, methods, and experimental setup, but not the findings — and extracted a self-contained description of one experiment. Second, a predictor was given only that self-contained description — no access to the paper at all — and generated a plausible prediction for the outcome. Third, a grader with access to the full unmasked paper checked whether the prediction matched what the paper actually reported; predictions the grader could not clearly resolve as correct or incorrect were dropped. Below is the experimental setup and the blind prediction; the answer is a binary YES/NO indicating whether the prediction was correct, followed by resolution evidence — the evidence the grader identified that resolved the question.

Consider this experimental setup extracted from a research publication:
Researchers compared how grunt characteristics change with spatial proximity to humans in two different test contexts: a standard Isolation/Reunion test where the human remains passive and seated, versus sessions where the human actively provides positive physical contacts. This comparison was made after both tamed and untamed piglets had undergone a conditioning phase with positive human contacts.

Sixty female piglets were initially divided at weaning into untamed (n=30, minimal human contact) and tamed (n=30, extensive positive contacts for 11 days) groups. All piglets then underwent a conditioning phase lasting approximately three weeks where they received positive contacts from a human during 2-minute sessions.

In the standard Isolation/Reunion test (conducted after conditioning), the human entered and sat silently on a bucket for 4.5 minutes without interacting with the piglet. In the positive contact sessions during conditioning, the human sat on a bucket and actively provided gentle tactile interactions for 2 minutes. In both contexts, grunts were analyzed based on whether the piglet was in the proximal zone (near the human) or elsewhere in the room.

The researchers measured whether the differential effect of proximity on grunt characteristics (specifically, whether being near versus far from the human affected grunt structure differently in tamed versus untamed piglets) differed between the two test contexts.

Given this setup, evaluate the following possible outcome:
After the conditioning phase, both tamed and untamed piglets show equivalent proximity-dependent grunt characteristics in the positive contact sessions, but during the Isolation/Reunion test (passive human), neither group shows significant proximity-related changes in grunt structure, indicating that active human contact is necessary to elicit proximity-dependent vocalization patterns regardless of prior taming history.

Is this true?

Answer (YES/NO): NO